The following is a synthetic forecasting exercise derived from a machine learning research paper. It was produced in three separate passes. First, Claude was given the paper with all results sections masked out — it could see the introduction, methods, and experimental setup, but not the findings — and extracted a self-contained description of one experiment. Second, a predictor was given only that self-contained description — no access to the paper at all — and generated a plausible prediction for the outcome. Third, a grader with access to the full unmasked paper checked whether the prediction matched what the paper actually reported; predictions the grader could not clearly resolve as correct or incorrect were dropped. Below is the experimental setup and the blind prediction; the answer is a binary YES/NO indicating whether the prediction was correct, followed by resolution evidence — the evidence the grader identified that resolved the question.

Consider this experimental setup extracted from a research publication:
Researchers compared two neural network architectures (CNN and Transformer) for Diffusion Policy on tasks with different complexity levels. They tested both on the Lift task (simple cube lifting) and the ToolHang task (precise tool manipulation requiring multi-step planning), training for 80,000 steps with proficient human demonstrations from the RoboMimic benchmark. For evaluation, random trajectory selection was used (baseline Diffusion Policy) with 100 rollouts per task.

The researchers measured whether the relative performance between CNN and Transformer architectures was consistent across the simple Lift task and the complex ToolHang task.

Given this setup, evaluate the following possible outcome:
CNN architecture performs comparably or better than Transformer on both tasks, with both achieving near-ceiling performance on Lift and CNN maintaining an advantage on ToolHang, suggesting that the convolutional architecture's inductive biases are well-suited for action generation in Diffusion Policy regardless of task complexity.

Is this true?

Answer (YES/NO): YES